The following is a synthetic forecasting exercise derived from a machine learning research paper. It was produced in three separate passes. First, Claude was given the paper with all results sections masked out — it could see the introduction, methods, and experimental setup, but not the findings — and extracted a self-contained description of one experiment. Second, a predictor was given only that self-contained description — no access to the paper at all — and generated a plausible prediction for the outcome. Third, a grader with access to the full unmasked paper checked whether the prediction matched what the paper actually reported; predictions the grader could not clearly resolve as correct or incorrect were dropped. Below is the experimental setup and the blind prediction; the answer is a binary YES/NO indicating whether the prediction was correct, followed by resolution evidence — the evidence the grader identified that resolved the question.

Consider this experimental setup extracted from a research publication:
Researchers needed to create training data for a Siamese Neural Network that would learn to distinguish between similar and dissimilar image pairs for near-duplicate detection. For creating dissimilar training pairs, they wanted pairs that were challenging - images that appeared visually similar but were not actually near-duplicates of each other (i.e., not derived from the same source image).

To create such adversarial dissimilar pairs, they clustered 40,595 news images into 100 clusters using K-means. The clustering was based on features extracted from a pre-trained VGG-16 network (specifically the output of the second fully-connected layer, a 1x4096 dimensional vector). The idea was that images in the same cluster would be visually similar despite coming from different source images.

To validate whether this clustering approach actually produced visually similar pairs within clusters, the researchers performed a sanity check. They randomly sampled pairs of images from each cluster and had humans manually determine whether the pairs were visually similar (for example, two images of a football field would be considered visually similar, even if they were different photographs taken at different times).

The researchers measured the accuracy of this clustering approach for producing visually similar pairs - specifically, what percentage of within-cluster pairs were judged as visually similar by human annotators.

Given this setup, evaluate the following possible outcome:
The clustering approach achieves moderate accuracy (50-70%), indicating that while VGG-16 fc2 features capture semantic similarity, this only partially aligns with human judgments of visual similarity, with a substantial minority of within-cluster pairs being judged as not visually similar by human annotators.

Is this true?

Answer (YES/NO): NO